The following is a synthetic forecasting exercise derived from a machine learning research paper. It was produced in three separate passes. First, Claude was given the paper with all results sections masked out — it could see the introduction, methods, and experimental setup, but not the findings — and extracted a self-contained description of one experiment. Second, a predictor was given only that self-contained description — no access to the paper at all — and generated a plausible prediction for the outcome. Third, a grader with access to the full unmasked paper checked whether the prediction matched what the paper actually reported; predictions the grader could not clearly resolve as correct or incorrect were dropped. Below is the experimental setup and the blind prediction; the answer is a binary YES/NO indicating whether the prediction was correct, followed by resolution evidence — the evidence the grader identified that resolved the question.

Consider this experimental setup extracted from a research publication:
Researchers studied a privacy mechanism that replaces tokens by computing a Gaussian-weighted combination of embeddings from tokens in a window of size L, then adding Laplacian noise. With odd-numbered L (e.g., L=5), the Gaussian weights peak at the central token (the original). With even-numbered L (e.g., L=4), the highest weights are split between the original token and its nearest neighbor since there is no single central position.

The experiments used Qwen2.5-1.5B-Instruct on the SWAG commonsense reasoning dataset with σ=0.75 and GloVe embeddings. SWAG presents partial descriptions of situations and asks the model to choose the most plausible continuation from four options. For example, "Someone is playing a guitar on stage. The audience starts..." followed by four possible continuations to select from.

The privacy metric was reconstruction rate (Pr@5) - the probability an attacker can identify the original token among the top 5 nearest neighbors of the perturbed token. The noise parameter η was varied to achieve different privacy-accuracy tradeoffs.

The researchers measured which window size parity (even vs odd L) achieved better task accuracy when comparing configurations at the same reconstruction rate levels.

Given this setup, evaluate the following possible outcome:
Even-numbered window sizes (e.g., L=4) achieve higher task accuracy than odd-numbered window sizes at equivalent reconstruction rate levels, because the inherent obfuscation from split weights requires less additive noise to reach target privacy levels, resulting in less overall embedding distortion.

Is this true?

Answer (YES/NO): YES